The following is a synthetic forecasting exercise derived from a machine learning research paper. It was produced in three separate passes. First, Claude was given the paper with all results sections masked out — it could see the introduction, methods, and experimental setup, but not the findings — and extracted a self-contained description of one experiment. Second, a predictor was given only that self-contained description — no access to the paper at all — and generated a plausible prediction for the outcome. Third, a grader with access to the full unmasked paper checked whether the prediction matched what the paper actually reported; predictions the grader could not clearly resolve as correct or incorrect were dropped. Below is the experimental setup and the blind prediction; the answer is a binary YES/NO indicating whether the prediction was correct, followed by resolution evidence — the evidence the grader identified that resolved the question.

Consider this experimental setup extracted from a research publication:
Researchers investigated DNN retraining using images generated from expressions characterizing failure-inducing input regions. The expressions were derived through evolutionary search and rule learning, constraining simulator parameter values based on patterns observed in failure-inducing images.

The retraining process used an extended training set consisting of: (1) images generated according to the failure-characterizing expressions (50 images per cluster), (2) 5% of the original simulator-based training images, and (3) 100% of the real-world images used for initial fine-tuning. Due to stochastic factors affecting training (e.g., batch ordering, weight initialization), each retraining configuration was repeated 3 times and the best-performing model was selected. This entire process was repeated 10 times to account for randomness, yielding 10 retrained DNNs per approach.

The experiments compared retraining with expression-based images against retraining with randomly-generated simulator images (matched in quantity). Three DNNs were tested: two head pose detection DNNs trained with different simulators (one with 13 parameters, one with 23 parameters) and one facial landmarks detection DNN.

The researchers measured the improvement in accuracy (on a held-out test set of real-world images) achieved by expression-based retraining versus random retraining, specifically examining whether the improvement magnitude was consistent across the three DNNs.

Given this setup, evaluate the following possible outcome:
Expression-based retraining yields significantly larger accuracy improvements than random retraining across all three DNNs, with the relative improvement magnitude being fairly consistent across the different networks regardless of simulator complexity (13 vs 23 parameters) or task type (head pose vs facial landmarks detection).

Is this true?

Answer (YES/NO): NO